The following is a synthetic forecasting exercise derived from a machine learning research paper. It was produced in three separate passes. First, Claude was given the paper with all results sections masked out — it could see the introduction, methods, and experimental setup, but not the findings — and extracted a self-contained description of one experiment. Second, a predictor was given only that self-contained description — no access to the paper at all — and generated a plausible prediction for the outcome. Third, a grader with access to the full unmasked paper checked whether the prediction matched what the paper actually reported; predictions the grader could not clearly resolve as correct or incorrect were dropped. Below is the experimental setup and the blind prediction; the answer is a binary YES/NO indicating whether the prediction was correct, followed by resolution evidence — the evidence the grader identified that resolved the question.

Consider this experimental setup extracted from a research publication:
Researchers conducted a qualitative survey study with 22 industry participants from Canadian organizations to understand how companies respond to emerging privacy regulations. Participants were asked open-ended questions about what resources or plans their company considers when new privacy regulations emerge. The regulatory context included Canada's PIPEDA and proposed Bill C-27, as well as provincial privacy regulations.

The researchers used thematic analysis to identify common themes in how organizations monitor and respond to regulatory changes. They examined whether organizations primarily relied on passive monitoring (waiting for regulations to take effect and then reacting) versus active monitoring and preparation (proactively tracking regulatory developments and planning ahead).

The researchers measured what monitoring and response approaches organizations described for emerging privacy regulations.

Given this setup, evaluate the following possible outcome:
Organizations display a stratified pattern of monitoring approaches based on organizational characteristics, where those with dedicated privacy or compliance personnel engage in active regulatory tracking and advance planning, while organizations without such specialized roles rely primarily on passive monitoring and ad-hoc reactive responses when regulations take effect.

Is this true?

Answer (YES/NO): NO